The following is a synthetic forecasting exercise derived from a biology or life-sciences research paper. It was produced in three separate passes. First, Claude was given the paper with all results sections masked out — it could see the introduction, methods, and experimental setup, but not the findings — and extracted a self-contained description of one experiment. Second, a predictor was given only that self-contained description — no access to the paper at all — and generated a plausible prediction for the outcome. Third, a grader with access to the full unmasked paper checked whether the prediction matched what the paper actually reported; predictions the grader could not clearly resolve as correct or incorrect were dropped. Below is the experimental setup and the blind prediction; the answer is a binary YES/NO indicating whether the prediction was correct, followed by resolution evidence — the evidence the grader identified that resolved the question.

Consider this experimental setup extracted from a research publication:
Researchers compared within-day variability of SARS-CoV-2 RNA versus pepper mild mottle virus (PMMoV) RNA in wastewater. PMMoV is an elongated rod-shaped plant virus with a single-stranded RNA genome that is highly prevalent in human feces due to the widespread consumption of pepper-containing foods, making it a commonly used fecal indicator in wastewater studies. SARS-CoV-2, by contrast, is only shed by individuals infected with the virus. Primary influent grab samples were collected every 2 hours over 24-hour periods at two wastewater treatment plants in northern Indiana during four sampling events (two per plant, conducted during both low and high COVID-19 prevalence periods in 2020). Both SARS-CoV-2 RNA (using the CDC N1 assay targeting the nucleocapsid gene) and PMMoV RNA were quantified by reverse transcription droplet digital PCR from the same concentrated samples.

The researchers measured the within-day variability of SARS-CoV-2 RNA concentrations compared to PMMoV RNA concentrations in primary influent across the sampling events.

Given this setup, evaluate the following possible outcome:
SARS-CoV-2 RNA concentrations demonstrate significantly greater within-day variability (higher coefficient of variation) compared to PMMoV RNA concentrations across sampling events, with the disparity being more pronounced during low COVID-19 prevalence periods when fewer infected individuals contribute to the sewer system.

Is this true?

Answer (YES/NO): YES